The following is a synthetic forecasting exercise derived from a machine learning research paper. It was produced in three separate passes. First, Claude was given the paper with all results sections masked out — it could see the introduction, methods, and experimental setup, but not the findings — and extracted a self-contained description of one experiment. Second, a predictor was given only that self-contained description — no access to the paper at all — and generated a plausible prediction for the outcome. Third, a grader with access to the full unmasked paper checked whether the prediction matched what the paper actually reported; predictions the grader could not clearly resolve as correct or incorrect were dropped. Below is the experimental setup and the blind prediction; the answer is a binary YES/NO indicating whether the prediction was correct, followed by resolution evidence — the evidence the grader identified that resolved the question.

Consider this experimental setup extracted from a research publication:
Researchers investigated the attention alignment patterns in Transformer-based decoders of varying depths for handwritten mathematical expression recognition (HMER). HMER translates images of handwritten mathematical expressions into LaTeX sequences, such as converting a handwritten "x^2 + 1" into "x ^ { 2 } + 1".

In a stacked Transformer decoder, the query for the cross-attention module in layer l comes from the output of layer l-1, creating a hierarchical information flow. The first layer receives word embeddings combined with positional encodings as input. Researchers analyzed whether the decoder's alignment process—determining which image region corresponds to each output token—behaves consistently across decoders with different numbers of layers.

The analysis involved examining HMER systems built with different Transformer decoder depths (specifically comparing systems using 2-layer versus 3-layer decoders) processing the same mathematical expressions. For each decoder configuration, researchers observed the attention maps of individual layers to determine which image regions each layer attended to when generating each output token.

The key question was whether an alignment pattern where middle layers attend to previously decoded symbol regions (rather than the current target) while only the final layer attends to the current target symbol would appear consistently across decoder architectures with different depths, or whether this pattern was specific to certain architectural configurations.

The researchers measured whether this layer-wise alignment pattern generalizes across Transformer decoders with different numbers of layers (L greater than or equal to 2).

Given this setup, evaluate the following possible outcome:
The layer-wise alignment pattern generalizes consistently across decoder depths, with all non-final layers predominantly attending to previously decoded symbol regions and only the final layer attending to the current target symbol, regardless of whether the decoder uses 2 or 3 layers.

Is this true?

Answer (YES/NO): YES